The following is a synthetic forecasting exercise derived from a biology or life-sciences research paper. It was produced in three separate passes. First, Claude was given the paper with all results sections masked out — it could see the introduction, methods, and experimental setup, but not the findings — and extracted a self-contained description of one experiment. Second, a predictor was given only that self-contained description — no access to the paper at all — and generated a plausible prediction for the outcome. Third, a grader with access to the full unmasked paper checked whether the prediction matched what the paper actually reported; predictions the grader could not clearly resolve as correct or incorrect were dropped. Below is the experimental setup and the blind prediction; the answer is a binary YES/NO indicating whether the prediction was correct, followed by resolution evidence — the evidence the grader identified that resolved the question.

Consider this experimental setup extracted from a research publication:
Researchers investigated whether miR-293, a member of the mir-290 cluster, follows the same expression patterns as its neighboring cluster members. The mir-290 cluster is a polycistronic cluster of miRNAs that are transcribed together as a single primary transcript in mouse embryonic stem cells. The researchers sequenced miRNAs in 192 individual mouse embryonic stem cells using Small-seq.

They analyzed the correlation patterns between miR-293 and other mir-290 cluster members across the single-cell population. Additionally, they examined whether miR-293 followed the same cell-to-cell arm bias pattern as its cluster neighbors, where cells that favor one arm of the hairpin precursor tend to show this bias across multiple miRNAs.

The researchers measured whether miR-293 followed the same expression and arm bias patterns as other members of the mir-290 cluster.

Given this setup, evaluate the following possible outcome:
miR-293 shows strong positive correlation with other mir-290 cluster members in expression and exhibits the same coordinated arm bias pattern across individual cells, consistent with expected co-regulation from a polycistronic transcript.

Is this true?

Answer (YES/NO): NO